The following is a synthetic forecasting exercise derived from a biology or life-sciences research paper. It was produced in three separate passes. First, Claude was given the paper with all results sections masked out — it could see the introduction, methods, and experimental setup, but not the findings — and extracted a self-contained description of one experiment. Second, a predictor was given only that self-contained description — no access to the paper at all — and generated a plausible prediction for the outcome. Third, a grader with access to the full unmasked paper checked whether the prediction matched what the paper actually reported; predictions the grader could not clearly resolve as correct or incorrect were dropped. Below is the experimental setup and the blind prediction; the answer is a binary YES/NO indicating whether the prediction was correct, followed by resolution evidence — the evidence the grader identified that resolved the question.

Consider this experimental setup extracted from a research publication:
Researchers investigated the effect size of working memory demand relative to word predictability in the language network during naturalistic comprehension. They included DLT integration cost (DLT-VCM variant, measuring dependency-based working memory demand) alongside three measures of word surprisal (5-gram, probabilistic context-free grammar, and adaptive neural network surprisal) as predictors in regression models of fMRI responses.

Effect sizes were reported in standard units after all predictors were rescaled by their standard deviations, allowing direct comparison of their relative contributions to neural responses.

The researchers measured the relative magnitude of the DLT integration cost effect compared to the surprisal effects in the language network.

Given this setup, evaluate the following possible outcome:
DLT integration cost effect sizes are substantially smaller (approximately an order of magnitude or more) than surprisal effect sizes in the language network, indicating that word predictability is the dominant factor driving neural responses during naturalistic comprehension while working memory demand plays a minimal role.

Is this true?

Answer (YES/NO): NO